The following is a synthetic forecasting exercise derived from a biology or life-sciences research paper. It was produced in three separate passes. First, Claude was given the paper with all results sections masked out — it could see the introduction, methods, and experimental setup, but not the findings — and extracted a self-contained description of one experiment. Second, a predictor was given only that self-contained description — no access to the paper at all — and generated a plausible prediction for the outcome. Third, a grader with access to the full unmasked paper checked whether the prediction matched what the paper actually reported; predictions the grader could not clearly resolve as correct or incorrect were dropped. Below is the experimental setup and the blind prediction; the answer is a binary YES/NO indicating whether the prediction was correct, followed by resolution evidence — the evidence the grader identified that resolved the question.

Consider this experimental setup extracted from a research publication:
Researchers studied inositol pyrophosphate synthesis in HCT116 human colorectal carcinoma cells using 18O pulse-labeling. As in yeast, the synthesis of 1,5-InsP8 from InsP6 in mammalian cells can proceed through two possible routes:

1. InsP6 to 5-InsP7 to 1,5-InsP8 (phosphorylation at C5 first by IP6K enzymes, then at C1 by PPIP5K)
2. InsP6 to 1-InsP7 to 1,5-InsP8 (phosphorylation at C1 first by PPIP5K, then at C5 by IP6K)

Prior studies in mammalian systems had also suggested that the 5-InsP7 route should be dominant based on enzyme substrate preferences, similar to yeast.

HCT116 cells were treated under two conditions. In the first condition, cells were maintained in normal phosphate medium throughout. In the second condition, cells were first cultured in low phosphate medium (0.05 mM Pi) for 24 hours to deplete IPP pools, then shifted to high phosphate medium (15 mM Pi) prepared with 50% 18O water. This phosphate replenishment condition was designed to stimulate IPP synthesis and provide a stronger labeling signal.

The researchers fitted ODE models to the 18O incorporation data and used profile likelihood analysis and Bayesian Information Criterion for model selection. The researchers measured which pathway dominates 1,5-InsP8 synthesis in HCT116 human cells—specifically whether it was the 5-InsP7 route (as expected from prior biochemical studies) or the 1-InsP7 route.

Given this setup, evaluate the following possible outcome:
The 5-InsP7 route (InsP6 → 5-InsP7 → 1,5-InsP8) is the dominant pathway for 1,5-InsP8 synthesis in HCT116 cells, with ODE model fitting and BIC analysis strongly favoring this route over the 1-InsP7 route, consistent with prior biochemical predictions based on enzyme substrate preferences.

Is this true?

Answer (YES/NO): NO